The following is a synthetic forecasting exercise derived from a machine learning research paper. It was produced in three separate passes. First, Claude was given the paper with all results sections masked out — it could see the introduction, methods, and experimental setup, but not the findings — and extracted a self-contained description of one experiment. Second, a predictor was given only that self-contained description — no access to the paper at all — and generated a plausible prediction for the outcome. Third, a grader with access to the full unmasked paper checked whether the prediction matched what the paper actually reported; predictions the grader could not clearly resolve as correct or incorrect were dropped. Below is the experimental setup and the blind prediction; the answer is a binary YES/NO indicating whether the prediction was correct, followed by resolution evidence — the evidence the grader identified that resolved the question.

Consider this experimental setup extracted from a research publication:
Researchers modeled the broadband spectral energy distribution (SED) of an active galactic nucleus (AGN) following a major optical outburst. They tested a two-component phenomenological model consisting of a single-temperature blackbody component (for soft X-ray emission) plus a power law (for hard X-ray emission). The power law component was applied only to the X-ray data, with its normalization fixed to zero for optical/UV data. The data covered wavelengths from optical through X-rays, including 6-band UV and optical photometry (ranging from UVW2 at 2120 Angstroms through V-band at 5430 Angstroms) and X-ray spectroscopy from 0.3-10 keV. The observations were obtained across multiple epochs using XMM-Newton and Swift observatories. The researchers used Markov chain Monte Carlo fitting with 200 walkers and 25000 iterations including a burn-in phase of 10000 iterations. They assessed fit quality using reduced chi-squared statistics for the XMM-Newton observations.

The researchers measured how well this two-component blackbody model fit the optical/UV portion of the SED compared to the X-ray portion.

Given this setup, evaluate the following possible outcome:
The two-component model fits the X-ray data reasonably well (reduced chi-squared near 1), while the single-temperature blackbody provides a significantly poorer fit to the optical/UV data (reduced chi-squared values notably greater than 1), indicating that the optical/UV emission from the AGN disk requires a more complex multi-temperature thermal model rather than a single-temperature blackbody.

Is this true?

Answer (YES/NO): YES